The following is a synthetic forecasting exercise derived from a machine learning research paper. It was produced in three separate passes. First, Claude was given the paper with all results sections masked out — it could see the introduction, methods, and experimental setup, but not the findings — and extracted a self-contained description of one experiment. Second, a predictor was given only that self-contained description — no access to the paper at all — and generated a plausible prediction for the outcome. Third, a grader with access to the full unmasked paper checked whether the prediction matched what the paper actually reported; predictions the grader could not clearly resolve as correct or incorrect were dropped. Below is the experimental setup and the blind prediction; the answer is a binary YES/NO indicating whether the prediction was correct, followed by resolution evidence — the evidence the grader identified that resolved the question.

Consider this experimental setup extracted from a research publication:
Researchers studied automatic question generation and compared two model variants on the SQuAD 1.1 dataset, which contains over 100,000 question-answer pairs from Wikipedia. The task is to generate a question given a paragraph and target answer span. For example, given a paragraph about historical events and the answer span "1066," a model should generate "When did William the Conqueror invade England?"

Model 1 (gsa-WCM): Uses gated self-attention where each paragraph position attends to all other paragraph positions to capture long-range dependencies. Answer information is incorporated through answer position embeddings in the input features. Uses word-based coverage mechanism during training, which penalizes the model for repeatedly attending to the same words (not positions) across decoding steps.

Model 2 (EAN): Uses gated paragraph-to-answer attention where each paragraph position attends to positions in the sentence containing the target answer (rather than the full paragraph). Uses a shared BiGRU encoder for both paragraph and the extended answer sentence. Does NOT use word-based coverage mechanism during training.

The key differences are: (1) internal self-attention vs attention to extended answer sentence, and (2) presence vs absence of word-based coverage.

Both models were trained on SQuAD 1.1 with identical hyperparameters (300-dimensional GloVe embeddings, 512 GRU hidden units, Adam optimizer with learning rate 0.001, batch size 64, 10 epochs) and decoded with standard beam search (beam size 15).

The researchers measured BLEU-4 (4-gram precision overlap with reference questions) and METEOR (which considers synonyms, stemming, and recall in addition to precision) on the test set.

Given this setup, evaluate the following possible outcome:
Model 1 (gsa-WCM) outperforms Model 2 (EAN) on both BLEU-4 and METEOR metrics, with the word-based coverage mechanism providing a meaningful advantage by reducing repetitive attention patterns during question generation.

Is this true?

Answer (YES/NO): NO